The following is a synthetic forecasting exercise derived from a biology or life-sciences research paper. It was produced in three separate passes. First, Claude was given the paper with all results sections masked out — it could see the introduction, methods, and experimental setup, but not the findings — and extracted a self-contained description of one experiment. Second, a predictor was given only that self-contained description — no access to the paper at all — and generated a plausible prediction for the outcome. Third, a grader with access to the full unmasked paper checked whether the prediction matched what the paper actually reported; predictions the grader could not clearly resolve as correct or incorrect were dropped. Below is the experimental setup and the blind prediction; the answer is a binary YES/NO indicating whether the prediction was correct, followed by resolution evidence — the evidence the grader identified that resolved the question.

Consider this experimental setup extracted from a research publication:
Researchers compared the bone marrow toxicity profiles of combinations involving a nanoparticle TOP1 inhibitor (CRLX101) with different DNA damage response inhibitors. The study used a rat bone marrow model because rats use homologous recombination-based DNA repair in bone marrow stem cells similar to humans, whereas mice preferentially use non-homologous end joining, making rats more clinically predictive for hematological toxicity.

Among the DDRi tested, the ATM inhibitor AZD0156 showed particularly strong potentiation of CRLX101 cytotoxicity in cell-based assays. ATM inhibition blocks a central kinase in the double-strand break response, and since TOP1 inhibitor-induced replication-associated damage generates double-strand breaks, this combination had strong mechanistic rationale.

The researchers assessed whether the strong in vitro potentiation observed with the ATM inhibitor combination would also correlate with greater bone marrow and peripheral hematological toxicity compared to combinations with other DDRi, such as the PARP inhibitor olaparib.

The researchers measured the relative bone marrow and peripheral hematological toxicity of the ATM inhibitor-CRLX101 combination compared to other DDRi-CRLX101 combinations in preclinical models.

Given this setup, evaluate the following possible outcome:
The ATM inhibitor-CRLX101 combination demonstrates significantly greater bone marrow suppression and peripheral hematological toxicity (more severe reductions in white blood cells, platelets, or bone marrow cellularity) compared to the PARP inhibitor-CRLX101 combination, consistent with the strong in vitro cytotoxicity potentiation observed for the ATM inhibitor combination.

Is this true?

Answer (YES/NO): YES